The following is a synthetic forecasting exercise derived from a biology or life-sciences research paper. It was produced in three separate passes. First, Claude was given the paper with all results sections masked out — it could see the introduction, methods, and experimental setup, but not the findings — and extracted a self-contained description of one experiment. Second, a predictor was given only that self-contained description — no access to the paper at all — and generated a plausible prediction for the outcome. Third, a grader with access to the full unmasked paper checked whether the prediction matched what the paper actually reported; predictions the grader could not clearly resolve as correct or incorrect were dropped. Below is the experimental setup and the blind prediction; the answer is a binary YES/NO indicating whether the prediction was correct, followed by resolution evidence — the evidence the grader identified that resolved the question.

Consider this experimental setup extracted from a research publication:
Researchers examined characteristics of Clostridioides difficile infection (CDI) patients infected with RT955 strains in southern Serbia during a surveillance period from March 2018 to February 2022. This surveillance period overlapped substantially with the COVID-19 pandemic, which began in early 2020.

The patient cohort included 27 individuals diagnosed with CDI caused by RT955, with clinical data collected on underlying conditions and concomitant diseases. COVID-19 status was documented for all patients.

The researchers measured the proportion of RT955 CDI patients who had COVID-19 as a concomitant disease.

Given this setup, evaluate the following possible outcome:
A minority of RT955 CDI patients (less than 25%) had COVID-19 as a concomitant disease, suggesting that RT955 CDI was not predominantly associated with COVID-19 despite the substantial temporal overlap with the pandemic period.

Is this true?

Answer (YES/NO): NO